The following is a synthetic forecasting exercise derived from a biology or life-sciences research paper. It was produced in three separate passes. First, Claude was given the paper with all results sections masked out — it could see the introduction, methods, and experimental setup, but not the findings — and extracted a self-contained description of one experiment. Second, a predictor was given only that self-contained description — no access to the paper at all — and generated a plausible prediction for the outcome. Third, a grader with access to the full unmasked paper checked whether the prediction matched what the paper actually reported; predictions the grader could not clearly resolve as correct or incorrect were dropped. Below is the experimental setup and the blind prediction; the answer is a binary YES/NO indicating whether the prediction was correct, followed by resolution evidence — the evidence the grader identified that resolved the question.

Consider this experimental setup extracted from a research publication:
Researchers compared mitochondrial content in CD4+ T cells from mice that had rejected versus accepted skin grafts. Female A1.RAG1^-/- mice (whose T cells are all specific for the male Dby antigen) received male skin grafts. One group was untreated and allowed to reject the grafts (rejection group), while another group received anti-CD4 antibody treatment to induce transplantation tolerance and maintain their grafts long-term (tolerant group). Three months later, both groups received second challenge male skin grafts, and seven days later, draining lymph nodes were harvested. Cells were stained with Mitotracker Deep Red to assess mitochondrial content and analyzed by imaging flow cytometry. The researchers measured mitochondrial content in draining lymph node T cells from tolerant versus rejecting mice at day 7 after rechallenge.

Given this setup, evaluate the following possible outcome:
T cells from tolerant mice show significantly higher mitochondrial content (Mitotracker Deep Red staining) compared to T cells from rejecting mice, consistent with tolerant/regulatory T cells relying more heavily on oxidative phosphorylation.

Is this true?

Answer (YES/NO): NO